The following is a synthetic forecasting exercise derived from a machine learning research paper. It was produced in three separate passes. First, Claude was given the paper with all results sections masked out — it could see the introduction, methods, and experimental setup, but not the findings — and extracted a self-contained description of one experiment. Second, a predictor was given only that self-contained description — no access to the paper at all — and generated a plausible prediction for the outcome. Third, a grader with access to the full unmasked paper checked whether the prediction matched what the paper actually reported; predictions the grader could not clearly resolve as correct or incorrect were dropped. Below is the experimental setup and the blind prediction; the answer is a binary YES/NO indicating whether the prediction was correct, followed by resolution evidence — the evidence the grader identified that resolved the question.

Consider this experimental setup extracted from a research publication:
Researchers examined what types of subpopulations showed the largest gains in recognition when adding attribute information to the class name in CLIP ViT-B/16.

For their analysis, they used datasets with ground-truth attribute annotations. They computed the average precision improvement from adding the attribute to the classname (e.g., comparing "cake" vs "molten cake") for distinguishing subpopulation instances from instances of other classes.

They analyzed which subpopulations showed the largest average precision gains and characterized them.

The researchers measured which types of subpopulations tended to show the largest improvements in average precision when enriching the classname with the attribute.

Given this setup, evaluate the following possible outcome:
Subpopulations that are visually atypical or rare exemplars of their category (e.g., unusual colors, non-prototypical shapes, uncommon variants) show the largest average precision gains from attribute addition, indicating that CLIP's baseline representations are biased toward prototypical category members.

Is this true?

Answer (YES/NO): YES